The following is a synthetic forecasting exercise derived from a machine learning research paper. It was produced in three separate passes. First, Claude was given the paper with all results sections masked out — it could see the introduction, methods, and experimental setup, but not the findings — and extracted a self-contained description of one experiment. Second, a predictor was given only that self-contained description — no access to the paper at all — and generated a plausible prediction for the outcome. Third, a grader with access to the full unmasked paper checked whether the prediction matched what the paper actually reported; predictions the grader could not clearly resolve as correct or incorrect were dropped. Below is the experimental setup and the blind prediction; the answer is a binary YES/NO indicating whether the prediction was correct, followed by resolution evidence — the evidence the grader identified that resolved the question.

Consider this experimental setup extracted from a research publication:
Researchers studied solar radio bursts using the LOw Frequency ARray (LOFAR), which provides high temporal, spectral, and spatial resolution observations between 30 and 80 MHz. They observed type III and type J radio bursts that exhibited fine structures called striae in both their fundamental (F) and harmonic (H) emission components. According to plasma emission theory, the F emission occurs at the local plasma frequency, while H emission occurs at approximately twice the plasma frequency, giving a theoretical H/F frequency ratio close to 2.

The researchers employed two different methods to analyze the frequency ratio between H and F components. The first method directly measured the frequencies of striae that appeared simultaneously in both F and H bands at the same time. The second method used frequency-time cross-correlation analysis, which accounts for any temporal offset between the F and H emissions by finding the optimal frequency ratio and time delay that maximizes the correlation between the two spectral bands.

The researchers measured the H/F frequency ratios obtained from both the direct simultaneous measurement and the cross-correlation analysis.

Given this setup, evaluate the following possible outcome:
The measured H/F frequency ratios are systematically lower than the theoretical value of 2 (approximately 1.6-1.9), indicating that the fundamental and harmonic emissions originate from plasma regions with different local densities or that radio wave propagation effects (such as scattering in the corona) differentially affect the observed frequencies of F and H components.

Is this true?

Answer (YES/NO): NO